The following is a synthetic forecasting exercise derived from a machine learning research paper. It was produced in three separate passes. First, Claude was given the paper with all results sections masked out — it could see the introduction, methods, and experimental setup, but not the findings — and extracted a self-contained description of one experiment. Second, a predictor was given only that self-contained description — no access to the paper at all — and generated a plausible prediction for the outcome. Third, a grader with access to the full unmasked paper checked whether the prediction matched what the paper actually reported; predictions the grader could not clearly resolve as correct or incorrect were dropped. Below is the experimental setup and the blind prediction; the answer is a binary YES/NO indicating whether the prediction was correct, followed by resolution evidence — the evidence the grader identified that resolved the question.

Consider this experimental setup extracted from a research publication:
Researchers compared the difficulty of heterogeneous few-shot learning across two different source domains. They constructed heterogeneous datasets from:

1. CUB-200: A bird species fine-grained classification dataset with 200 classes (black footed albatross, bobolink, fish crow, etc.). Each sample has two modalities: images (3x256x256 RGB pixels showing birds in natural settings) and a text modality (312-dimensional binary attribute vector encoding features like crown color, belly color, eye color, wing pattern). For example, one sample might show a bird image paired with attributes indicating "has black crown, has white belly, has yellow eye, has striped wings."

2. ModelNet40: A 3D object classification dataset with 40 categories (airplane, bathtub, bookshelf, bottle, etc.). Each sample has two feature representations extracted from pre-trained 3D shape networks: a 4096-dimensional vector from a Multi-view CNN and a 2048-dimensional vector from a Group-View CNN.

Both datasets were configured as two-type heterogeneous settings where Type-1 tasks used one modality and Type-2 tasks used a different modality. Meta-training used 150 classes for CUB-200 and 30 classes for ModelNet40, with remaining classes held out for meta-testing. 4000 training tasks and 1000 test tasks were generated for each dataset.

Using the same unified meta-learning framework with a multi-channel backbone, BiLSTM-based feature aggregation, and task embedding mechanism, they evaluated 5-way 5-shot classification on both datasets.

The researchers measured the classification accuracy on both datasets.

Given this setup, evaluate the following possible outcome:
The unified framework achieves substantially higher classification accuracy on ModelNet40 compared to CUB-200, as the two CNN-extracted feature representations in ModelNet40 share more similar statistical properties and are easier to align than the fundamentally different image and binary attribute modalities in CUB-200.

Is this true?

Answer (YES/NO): YES